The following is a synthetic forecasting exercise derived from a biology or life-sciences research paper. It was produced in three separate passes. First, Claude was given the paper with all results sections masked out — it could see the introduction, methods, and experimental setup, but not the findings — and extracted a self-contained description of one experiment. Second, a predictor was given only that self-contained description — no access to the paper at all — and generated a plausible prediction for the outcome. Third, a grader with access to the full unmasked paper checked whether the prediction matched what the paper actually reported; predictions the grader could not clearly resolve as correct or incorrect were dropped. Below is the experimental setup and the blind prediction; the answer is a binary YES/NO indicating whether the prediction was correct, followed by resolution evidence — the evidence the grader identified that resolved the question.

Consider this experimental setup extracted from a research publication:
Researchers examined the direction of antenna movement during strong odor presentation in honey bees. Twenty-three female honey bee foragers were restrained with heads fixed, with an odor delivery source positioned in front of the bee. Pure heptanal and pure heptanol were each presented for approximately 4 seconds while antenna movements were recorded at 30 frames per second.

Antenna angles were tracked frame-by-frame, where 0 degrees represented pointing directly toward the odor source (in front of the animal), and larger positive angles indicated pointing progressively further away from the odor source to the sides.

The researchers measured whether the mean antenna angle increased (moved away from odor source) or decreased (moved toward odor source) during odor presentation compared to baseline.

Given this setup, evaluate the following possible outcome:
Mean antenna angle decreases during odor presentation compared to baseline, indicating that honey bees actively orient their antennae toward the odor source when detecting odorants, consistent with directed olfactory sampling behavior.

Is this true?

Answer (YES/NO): NO